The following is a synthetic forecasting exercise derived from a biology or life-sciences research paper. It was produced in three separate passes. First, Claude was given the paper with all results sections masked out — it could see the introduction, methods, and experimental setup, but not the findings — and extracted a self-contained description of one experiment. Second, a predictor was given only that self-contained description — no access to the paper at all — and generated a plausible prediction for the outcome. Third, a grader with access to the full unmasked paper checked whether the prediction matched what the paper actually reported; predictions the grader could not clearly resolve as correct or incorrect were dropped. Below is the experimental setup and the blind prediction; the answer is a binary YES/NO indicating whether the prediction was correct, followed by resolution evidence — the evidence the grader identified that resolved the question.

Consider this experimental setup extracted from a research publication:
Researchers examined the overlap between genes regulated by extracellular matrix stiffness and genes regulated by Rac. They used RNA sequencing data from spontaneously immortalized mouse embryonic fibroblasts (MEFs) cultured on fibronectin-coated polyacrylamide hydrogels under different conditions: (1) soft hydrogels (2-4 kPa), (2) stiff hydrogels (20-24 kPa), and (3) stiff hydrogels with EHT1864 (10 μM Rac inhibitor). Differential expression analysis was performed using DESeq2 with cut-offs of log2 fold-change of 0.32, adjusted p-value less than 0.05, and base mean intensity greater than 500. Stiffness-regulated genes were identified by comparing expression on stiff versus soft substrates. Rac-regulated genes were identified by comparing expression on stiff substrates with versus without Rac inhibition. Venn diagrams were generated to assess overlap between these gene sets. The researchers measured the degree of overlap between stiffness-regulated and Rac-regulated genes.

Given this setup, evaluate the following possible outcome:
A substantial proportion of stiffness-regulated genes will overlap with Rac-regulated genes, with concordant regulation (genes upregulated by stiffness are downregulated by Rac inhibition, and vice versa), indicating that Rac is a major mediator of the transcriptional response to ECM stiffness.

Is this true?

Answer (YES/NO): YES